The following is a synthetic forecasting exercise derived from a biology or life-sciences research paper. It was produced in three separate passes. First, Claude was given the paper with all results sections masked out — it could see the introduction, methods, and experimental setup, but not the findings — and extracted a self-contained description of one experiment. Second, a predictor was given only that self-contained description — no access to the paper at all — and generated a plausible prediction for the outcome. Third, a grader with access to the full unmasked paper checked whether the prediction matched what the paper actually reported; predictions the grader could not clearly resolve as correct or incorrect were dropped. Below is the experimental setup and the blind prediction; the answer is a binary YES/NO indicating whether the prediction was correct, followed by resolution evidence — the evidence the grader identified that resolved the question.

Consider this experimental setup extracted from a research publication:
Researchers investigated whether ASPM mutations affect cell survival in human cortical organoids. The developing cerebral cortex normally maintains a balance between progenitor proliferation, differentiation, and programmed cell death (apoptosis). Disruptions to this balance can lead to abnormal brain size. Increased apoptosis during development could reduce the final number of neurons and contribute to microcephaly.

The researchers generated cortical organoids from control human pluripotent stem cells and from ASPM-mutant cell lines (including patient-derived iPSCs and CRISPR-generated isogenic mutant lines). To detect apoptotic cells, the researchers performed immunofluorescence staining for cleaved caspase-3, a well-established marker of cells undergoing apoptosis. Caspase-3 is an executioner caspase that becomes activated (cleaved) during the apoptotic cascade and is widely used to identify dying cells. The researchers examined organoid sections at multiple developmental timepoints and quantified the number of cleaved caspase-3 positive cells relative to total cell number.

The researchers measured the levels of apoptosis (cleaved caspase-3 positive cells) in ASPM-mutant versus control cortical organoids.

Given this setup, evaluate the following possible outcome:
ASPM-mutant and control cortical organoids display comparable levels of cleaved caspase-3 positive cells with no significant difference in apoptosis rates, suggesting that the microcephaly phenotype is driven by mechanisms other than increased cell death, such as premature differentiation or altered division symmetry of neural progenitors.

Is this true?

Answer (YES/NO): NO